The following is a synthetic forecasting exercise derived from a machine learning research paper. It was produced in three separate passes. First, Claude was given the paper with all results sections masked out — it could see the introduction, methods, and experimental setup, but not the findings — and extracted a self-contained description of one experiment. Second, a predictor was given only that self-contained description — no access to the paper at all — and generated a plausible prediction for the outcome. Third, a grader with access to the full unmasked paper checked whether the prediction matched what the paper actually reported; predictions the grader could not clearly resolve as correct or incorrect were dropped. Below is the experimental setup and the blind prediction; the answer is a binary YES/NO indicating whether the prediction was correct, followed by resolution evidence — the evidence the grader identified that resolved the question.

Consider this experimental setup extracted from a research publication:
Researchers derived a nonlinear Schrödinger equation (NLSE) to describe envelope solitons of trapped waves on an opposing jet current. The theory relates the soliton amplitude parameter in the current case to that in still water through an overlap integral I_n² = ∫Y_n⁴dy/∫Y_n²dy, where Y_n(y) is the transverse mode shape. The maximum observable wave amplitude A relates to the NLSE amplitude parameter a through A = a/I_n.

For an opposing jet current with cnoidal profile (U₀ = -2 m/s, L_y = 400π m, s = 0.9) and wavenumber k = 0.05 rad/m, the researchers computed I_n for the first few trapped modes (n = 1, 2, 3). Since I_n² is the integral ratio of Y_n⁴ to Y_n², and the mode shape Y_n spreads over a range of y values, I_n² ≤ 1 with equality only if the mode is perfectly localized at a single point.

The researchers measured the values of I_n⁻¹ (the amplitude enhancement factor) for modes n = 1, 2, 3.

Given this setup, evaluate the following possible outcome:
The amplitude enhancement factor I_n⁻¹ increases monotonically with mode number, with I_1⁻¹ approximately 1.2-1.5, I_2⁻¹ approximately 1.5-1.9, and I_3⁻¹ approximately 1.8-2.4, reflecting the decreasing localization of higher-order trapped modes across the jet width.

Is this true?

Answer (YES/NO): NO